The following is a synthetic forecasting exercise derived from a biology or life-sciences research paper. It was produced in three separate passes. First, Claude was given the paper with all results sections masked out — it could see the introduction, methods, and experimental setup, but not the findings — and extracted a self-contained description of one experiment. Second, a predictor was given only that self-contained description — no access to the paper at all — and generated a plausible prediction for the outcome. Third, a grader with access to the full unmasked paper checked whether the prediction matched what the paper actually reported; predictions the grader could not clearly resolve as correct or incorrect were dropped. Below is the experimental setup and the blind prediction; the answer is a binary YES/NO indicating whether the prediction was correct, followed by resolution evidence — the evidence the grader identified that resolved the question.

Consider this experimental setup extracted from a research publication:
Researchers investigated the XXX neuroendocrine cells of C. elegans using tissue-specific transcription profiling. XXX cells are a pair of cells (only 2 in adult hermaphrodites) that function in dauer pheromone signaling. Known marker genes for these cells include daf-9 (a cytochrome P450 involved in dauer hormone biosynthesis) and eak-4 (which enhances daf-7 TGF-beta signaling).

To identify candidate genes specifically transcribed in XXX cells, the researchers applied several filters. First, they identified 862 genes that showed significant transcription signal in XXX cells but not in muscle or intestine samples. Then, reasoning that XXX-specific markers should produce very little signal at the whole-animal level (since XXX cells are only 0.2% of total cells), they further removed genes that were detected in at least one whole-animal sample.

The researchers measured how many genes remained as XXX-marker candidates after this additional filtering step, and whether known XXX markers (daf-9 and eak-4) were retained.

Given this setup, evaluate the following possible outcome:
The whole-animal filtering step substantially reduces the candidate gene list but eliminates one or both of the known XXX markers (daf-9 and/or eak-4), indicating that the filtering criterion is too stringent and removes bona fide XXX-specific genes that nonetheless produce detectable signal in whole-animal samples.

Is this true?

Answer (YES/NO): NO